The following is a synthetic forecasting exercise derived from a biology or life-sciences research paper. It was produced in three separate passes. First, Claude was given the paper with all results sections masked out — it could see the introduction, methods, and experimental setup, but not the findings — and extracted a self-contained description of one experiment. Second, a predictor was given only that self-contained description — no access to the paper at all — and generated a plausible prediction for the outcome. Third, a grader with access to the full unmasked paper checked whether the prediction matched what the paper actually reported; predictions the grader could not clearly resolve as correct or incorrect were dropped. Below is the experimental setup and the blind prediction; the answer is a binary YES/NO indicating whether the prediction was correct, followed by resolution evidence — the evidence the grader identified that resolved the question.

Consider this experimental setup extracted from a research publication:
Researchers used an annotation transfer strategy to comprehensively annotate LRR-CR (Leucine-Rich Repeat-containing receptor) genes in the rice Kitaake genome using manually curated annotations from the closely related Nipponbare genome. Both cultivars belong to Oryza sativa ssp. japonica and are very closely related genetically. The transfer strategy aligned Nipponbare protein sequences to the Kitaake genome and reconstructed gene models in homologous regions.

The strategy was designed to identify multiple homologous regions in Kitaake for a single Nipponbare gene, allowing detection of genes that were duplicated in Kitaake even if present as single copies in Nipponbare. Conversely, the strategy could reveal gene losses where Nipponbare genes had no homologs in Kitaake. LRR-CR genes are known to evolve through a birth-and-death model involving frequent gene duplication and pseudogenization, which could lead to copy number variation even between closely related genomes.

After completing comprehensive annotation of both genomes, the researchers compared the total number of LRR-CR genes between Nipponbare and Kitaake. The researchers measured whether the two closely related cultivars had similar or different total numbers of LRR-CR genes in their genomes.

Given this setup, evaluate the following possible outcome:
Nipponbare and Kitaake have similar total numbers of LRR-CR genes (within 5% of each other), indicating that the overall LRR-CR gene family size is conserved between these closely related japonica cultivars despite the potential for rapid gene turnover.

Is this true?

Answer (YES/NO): YES